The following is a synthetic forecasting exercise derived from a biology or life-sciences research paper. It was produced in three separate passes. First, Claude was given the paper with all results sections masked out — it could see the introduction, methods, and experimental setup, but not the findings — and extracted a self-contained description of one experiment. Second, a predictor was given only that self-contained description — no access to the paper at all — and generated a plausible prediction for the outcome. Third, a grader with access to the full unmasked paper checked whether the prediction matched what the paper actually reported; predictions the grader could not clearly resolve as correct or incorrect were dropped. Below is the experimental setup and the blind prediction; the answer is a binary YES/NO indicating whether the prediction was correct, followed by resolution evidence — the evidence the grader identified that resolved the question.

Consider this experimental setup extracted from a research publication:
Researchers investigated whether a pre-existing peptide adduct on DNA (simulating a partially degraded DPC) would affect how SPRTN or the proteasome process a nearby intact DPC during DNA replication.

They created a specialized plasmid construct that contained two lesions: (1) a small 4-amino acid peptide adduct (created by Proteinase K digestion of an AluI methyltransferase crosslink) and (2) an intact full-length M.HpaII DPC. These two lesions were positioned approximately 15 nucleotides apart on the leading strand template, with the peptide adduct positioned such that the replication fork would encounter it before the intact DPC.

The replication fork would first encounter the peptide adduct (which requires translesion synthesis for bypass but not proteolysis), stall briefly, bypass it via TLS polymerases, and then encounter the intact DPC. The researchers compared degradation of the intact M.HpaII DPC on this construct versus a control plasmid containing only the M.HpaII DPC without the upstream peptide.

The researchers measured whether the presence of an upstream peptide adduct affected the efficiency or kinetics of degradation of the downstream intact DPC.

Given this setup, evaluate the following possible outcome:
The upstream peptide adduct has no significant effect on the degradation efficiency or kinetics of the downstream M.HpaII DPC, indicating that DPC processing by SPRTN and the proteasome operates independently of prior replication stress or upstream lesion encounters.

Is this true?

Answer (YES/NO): NO